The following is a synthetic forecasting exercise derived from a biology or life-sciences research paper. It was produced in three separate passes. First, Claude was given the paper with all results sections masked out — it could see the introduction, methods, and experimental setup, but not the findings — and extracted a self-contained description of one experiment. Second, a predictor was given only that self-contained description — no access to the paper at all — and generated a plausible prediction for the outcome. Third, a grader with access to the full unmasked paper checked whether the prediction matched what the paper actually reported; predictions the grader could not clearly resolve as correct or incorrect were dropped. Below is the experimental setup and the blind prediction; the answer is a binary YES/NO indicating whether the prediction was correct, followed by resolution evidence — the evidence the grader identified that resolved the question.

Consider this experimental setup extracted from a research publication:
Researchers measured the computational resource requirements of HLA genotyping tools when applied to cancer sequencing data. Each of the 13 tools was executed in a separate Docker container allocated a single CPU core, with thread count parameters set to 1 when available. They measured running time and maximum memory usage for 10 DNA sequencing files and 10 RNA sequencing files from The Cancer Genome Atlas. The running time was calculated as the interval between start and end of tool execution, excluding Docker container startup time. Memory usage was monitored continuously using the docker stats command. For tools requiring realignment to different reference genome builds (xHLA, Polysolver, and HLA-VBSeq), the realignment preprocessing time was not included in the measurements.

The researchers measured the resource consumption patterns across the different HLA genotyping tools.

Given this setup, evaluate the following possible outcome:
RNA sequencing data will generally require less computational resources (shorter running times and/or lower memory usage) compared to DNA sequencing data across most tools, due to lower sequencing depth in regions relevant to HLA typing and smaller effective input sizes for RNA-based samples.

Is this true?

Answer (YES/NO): NO